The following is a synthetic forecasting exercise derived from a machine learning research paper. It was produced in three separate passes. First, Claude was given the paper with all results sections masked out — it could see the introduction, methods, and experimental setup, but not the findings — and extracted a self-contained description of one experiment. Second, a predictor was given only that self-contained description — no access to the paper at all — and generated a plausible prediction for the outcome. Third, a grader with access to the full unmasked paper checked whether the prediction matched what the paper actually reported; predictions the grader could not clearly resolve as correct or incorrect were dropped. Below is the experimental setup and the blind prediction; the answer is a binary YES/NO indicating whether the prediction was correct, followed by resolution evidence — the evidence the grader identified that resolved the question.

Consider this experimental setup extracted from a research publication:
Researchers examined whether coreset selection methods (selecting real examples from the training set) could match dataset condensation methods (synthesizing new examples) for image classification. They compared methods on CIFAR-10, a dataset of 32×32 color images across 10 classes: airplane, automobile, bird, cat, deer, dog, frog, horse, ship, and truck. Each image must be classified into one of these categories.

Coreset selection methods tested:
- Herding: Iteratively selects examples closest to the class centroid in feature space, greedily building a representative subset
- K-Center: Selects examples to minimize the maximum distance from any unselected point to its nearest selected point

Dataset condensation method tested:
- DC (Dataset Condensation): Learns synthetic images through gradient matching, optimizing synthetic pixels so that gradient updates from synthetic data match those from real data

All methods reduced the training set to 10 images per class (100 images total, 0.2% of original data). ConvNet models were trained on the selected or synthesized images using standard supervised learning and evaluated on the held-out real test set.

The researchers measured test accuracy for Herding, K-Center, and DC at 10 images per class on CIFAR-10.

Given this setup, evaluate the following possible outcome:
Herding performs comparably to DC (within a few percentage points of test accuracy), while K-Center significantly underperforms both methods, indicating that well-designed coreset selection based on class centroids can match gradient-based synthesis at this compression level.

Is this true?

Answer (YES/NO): NO